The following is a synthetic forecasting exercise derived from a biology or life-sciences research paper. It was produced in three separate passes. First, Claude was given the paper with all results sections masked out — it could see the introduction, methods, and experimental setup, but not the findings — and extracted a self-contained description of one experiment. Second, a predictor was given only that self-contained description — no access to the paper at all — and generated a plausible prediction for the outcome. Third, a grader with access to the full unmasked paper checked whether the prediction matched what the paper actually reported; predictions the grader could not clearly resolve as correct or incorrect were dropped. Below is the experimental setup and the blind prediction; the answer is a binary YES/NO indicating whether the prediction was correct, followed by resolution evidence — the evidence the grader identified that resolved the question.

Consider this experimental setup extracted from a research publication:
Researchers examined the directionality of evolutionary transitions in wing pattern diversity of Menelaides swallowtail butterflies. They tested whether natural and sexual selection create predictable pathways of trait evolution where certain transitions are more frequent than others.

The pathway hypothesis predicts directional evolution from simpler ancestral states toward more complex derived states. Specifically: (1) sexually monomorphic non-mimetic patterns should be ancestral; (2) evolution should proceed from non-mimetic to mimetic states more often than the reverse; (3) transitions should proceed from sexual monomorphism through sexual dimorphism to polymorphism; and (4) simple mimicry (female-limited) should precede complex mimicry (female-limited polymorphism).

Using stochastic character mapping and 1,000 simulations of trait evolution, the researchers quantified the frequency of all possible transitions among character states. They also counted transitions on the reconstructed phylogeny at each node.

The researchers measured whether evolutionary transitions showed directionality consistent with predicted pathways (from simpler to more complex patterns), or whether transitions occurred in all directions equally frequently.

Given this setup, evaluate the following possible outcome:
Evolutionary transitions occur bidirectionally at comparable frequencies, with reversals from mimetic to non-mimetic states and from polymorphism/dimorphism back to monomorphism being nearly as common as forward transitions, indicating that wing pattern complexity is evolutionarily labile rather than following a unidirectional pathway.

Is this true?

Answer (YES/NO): NO